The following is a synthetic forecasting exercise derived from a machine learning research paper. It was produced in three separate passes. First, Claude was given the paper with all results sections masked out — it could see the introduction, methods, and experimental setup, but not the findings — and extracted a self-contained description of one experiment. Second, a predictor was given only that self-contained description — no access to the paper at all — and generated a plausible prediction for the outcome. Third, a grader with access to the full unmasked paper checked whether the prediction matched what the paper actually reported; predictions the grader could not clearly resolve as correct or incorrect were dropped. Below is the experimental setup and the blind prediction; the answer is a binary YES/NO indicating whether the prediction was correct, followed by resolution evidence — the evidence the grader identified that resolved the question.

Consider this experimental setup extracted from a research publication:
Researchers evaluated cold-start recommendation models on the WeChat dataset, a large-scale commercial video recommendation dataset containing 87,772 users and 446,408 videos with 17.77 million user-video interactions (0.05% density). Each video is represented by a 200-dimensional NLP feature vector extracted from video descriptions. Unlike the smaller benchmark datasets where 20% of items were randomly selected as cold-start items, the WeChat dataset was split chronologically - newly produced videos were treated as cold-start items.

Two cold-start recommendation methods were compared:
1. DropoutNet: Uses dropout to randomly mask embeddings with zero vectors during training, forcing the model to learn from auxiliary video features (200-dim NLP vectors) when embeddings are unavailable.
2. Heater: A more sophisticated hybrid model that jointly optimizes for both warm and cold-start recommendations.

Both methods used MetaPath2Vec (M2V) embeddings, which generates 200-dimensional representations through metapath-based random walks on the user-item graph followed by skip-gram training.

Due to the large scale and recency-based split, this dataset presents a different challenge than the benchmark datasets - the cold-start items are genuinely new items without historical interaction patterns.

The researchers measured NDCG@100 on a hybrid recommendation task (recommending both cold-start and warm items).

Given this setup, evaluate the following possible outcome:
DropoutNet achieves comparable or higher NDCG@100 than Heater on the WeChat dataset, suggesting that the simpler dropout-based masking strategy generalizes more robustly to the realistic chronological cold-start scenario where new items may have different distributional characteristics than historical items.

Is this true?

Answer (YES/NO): NO